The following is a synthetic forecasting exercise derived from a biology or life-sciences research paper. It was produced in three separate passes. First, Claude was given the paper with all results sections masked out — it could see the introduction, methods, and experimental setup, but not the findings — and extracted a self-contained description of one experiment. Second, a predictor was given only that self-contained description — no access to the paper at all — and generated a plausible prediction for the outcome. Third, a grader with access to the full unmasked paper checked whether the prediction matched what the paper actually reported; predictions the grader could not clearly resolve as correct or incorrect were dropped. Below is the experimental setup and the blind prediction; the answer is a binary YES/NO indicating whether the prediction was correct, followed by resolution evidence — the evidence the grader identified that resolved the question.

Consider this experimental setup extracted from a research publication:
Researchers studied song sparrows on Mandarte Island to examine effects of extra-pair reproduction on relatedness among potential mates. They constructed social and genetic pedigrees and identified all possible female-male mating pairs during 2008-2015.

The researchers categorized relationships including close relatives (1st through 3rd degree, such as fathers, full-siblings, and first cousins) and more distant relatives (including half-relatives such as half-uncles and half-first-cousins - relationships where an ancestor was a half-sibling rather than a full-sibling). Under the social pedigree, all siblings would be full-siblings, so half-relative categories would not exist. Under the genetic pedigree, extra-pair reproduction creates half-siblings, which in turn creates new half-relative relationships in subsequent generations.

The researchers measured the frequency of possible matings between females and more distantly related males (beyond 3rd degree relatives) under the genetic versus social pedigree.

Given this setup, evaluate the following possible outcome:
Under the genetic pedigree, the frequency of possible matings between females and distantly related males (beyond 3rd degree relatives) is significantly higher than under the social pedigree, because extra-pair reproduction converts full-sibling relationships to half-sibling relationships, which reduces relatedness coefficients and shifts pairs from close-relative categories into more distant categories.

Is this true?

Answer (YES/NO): YES